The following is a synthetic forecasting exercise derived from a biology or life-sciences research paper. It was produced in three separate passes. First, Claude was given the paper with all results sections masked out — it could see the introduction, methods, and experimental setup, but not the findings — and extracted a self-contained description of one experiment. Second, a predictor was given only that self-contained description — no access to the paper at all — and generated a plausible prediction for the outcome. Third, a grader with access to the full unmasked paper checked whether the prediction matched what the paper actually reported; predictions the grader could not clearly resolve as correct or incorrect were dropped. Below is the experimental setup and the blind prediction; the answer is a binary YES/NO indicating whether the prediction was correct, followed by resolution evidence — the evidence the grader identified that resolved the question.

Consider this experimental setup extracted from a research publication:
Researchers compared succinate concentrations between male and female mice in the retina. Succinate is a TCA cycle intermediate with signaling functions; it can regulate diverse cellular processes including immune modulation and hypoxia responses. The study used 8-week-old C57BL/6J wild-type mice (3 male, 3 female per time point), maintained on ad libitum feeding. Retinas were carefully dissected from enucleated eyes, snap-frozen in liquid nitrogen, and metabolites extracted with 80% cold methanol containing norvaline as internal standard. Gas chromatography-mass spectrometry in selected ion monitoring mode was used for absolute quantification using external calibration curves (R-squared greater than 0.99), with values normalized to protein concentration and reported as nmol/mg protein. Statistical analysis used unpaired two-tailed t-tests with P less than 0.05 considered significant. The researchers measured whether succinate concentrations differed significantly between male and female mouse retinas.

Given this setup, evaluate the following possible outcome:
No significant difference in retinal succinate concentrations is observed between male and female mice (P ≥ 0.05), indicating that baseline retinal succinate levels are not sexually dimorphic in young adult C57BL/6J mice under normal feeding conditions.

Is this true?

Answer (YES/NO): YES